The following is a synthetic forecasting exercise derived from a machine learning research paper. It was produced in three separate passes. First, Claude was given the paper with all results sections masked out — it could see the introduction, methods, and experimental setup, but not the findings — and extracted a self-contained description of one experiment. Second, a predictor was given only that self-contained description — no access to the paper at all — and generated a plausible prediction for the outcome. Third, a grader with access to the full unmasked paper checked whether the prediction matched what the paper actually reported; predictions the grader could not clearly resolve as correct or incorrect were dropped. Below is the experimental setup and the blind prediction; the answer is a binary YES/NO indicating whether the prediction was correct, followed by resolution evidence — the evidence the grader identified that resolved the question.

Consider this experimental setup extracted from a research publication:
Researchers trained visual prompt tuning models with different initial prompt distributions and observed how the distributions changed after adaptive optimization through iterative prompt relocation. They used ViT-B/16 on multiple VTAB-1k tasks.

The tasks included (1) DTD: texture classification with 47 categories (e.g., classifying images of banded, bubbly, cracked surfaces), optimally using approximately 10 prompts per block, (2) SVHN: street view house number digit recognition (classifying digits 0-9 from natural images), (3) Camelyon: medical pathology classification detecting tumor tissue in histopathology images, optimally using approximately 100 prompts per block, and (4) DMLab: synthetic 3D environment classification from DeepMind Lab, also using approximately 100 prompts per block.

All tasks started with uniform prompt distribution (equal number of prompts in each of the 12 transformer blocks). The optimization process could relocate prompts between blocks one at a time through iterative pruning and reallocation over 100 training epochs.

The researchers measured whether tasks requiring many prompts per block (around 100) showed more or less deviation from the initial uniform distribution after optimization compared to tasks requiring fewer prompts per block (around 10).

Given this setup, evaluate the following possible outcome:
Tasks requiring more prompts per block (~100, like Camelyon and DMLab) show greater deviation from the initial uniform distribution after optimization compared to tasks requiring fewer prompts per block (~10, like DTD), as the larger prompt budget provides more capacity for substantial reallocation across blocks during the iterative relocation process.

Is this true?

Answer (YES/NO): NO